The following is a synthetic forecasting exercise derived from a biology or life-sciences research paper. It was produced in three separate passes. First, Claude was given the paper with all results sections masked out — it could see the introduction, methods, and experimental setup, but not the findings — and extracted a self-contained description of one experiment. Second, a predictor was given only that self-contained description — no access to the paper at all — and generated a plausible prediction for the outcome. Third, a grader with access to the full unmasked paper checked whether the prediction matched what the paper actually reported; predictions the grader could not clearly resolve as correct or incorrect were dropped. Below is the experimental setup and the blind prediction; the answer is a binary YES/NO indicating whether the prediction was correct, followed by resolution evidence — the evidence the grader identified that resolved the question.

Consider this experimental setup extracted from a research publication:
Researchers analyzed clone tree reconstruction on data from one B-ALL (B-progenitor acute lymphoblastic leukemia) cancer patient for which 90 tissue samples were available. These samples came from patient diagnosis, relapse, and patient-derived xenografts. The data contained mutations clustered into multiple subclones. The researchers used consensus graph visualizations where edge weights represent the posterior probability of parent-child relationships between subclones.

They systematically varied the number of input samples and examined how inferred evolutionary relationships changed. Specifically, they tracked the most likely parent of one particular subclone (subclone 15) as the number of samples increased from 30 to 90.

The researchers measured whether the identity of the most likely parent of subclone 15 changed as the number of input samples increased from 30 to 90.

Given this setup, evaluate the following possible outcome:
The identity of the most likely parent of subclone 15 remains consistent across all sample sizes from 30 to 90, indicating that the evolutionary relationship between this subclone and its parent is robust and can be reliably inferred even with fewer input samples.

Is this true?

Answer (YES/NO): NO